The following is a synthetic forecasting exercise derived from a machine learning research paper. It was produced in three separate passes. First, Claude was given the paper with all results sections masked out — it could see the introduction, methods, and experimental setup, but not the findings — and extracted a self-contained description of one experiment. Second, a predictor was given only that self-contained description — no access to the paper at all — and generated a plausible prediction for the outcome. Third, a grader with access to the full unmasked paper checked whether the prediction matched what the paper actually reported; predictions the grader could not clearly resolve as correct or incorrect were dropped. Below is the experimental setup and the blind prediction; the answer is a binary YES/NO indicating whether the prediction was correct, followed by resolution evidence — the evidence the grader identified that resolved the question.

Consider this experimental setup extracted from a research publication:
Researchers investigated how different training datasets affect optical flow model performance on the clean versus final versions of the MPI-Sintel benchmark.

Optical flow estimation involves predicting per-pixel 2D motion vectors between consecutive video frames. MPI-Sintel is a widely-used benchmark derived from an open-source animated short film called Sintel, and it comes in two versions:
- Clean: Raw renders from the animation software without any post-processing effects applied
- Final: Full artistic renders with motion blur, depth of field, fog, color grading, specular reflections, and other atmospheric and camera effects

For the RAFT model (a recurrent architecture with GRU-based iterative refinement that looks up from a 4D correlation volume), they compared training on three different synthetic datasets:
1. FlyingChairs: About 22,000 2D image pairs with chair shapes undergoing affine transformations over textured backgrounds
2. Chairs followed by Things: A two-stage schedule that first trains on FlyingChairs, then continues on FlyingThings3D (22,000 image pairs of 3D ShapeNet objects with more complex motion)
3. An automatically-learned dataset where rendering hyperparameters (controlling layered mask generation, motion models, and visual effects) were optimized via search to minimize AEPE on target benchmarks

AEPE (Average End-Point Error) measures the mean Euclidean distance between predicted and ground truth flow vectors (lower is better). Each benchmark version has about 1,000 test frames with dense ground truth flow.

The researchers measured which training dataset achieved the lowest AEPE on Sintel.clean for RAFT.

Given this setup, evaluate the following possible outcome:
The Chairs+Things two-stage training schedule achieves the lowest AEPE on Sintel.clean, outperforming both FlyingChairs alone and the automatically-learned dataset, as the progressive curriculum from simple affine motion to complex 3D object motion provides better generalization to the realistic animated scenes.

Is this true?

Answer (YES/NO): YES